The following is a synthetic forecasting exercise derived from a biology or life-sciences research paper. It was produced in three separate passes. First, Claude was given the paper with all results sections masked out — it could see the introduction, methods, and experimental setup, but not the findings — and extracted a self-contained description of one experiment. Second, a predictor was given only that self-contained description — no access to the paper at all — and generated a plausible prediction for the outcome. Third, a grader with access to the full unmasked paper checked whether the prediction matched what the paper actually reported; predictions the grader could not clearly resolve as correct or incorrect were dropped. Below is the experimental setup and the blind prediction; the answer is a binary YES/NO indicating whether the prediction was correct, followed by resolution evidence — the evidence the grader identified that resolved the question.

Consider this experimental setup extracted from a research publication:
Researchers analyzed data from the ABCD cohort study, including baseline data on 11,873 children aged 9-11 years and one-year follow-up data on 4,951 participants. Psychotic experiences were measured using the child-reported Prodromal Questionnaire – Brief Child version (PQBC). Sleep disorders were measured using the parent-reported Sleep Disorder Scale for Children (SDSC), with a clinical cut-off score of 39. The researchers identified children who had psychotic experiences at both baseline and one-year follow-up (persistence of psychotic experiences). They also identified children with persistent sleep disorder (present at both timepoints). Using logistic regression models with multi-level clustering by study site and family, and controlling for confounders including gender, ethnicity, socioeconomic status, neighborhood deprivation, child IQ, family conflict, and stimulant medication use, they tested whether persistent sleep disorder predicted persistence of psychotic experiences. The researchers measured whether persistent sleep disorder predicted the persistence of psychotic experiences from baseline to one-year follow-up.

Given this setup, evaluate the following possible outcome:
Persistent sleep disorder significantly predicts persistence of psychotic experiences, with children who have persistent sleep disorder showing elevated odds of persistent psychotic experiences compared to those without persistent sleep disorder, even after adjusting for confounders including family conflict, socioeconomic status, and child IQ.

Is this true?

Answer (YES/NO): YES